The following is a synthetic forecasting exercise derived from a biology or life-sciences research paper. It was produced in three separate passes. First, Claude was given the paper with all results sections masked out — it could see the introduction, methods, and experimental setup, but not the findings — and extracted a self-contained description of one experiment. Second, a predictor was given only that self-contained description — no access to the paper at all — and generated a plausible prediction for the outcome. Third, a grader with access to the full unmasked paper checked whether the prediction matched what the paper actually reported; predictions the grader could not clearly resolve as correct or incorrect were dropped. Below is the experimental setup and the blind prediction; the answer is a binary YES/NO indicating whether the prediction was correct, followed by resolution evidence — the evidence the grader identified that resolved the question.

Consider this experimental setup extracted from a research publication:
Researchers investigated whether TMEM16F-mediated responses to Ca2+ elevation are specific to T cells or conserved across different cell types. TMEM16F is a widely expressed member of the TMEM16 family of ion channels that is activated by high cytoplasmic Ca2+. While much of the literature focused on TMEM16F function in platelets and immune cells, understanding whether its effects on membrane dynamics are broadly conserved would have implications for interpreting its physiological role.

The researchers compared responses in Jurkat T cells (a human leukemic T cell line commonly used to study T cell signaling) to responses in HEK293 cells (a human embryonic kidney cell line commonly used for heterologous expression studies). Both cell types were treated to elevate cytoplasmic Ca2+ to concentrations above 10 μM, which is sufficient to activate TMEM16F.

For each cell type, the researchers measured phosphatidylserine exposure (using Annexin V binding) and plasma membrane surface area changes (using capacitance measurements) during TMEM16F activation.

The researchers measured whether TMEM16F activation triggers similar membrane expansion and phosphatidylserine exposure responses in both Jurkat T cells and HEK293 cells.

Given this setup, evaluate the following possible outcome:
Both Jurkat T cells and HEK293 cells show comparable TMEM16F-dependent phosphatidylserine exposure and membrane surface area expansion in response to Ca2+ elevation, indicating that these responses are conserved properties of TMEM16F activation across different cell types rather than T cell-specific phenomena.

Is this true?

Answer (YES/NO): YES